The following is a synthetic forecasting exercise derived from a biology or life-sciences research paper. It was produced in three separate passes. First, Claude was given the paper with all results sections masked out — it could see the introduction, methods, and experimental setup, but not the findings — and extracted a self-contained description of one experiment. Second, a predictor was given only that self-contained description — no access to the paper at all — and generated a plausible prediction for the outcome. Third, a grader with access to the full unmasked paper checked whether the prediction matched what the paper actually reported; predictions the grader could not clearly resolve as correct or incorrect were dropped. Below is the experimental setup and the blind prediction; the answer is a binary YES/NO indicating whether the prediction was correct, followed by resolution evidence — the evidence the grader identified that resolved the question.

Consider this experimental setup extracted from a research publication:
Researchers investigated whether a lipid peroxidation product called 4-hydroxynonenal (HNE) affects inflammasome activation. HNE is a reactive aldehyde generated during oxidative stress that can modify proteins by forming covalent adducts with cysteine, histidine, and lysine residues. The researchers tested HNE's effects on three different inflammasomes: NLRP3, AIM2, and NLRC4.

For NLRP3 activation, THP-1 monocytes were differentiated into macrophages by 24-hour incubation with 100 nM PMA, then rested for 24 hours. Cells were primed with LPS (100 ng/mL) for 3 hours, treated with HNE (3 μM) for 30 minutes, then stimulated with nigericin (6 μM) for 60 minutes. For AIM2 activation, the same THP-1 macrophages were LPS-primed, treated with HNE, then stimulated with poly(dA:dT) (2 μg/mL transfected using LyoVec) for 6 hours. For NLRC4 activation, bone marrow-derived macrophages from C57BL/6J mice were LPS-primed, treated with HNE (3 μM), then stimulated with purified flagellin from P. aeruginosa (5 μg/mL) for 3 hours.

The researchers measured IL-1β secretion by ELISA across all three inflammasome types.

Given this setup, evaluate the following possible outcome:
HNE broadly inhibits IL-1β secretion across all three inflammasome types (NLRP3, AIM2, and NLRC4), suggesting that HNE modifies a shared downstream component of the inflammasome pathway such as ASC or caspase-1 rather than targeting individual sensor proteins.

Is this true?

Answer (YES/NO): NO